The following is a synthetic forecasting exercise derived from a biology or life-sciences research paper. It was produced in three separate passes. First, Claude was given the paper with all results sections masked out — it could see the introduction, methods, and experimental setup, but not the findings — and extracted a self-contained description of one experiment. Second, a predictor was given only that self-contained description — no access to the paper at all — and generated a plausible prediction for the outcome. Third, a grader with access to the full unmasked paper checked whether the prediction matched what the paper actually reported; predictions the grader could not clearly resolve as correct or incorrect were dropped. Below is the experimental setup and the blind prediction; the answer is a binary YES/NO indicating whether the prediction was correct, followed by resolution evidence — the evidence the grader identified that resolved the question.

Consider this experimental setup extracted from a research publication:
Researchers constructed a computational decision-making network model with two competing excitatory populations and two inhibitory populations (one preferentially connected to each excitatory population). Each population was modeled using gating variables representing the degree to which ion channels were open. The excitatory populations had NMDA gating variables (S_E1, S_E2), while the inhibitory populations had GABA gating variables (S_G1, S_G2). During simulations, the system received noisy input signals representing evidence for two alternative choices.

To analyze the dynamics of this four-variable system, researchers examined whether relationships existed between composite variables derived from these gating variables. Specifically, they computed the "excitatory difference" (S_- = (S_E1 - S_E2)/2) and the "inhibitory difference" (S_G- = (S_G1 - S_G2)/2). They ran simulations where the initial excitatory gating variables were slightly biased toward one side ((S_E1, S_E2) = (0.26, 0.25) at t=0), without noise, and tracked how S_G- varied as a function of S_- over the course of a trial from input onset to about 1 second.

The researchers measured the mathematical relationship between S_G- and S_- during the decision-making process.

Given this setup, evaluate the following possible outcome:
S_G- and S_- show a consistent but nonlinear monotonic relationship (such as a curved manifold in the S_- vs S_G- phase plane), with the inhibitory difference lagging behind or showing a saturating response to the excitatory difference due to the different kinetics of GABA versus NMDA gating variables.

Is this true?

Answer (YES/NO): YES